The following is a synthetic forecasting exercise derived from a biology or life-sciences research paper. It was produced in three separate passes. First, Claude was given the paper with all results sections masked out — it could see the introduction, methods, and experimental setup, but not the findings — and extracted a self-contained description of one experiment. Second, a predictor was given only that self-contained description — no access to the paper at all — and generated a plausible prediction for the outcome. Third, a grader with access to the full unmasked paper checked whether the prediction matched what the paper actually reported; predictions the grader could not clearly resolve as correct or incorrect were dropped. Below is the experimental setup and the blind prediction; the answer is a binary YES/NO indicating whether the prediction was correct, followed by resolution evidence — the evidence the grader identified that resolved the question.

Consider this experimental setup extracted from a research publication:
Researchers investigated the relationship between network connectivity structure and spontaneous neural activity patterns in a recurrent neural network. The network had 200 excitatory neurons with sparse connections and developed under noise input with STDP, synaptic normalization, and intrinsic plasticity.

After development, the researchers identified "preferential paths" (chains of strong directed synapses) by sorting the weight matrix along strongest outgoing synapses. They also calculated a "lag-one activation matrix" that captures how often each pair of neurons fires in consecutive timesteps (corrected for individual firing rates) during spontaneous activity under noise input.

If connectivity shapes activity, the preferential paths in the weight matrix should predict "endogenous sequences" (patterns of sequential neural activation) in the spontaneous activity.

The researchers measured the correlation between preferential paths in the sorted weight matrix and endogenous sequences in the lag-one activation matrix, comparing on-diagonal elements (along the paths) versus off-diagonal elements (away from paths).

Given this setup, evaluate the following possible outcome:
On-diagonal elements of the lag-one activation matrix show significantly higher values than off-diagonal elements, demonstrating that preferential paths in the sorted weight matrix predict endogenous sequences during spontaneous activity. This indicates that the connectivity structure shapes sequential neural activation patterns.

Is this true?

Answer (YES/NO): YES